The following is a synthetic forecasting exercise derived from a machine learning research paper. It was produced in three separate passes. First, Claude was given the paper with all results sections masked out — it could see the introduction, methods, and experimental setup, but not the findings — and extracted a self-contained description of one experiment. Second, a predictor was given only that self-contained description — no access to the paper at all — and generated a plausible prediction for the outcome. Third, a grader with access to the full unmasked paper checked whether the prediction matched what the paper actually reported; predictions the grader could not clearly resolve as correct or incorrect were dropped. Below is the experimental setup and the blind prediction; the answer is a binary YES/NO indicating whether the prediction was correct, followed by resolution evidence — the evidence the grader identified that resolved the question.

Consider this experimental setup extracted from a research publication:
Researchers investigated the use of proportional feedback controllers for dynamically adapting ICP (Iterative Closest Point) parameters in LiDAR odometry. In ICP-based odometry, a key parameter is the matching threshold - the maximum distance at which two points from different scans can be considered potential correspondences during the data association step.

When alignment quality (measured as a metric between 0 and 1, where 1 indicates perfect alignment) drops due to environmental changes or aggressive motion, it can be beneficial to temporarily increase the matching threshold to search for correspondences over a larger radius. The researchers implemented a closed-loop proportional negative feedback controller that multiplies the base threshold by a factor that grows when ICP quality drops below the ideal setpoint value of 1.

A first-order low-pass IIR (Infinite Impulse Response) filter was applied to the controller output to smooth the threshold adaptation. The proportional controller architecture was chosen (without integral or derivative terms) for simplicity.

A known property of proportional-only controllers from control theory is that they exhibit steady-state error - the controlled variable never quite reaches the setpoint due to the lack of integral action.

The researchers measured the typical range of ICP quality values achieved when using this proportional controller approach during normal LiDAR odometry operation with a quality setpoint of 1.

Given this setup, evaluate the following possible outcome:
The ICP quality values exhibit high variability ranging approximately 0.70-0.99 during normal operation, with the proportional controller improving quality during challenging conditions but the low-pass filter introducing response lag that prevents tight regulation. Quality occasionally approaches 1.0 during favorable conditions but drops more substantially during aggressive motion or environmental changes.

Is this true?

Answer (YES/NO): NO